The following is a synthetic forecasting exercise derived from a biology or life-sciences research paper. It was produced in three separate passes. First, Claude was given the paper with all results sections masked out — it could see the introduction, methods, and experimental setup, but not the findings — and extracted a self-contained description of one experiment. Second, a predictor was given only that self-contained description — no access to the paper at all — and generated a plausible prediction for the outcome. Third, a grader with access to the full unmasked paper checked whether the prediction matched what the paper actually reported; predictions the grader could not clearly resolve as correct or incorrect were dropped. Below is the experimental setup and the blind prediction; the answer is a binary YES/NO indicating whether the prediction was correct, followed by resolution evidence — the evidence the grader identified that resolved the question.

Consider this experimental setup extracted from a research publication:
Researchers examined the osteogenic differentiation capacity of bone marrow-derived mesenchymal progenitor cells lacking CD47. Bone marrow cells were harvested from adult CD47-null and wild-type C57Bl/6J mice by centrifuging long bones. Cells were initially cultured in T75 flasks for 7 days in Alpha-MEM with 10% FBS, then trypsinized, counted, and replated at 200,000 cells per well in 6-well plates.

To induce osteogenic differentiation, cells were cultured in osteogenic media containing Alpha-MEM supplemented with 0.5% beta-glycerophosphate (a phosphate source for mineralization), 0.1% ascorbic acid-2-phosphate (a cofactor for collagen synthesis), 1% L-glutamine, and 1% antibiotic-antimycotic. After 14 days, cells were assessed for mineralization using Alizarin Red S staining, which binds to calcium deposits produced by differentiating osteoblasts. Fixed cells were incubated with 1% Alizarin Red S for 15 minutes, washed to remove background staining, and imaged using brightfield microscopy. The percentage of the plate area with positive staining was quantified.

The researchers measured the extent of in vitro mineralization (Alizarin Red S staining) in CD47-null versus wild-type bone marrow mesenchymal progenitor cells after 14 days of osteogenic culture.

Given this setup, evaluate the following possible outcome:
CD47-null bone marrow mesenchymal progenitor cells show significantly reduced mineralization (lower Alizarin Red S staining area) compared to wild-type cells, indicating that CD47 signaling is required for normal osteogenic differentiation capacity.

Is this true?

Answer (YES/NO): NO